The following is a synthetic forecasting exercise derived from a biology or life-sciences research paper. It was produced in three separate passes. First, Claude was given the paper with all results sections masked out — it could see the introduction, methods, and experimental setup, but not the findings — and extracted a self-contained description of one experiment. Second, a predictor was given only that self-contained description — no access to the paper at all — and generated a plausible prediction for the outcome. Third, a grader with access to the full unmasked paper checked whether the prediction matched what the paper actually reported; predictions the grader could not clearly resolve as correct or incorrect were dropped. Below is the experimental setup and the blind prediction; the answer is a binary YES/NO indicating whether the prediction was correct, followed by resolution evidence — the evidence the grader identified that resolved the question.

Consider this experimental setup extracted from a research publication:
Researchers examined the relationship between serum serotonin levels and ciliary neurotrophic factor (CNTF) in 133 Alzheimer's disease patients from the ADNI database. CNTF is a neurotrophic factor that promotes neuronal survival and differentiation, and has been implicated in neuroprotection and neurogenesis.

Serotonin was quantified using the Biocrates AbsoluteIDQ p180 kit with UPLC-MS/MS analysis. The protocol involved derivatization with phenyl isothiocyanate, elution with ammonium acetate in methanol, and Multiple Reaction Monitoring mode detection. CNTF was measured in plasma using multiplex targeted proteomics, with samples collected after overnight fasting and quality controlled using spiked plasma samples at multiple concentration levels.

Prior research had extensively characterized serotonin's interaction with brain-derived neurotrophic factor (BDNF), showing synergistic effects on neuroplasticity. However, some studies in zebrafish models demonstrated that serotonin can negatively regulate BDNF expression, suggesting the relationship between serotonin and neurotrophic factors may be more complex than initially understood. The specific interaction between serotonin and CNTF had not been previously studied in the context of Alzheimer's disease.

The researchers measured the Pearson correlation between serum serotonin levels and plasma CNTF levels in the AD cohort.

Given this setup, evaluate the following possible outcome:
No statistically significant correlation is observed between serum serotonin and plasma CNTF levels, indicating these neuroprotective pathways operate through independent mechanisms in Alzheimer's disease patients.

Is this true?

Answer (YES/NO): NO